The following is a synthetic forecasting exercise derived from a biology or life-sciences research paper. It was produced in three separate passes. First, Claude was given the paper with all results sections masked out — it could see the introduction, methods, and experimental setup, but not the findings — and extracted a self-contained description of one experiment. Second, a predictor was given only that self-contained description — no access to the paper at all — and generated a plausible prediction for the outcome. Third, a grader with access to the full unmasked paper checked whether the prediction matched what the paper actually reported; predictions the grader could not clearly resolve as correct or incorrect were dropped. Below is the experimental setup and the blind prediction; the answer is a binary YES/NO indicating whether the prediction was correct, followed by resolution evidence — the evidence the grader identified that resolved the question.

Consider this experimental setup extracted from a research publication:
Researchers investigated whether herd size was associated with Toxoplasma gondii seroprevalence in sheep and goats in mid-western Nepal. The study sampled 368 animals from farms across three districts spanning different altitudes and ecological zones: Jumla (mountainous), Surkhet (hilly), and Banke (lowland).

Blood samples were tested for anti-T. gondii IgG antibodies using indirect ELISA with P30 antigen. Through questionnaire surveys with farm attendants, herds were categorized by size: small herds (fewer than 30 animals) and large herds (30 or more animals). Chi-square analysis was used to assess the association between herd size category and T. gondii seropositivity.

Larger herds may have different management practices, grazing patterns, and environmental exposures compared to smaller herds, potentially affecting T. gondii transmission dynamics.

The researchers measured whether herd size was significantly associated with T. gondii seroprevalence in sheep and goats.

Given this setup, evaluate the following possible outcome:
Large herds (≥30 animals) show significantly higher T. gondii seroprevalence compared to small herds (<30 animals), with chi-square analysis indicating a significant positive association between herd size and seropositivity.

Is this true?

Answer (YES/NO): YES